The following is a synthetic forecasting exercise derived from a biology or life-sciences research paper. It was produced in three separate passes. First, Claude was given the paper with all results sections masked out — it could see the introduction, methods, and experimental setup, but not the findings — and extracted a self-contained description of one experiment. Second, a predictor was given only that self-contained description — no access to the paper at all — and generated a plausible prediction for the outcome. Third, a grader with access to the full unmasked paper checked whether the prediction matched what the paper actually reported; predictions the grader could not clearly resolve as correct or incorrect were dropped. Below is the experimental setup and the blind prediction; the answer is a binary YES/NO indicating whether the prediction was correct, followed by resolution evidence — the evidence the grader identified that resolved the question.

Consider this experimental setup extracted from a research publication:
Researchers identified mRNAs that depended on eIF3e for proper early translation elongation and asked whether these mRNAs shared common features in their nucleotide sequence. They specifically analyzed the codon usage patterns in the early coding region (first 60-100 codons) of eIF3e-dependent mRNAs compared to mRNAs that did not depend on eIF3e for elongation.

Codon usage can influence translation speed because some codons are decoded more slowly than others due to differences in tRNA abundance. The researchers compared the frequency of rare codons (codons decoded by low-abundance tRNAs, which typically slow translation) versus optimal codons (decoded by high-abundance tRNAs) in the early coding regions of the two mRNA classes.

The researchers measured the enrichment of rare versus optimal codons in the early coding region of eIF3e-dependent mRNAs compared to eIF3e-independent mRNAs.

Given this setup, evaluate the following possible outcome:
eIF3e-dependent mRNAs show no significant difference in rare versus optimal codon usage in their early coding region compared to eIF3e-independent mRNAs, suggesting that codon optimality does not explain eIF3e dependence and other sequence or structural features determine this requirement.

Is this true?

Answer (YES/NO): NO